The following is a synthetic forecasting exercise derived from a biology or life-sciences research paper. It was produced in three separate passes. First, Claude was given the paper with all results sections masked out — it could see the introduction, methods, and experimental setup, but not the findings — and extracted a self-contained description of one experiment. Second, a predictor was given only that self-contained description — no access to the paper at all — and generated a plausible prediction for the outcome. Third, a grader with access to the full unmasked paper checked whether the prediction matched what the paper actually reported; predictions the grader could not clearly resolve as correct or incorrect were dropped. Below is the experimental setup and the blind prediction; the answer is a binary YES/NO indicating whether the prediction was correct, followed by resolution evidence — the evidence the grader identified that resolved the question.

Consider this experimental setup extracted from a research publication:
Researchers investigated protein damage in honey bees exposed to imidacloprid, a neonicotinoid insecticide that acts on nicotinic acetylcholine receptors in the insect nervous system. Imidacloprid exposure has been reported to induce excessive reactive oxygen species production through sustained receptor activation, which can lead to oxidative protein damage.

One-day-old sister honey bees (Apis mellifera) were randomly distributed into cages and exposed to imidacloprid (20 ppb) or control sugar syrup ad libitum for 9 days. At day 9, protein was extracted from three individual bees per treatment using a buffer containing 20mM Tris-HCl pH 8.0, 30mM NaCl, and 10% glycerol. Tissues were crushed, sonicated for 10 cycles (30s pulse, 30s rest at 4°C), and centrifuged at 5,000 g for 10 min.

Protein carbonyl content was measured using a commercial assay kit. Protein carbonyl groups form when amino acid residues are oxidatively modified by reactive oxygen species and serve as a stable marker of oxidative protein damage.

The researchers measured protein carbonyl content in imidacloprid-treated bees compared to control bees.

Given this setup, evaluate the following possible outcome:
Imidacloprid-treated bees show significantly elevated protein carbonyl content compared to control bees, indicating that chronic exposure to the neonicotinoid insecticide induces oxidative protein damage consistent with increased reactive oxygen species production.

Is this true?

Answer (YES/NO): YES